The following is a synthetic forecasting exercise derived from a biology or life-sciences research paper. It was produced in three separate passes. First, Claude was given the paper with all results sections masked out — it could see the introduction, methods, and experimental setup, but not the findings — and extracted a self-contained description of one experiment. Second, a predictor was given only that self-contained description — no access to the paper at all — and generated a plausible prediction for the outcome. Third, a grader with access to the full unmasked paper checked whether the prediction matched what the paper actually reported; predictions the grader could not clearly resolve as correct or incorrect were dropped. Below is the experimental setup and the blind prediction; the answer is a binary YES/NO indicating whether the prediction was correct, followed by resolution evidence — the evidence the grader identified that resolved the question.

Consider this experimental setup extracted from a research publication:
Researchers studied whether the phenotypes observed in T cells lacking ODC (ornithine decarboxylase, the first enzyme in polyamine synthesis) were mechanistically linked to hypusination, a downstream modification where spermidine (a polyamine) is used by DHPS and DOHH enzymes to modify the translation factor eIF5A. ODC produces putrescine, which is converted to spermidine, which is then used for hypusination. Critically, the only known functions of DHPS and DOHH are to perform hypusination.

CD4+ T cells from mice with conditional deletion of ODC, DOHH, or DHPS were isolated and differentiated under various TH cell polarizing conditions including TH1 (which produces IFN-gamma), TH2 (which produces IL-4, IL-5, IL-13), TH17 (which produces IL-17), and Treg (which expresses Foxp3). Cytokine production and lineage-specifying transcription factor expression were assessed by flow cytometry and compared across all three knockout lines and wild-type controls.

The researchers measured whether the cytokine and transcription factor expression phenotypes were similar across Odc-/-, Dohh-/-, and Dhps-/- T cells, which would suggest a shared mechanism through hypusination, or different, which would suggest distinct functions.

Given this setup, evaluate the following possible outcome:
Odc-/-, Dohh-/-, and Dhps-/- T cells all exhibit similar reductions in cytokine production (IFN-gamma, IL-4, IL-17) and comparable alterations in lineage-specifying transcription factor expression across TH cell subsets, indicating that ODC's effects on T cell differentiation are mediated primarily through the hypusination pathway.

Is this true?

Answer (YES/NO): NO